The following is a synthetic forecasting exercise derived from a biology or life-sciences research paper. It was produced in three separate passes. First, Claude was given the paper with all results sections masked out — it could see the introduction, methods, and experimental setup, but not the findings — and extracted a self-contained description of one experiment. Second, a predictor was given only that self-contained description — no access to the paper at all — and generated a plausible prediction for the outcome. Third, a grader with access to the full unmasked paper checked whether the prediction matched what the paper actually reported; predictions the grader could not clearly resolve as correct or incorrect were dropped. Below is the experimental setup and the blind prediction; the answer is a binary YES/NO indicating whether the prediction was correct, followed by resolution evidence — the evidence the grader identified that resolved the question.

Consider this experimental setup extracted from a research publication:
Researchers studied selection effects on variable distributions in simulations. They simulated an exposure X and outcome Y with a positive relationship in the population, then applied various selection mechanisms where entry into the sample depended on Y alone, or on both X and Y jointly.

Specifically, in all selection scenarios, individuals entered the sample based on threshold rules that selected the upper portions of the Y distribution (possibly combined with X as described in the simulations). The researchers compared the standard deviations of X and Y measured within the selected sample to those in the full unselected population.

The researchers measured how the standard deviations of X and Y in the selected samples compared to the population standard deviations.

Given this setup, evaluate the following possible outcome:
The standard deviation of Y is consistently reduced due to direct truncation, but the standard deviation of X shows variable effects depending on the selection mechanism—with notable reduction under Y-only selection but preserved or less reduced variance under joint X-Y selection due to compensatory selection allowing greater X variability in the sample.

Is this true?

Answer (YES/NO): NO